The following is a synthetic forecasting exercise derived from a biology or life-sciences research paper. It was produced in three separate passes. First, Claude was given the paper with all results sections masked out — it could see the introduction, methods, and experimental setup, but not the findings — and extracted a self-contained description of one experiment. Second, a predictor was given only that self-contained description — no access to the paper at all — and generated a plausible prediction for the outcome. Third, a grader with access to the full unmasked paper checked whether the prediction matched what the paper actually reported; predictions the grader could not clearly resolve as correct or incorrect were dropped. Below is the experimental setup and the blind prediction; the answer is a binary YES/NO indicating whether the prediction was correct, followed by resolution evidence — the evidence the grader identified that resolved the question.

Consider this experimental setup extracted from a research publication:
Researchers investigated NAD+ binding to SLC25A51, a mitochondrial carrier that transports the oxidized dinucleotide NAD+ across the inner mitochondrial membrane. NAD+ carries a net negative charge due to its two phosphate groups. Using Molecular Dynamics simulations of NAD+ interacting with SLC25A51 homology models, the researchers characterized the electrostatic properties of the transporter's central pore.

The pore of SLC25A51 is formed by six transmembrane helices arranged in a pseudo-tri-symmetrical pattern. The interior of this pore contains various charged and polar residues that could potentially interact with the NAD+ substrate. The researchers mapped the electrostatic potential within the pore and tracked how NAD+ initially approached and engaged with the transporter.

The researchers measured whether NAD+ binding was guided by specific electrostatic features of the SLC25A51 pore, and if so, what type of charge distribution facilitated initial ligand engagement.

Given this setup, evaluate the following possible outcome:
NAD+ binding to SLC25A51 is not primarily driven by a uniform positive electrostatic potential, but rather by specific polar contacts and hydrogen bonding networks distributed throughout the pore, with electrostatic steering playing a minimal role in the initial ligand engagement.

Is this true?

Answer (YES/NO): NO